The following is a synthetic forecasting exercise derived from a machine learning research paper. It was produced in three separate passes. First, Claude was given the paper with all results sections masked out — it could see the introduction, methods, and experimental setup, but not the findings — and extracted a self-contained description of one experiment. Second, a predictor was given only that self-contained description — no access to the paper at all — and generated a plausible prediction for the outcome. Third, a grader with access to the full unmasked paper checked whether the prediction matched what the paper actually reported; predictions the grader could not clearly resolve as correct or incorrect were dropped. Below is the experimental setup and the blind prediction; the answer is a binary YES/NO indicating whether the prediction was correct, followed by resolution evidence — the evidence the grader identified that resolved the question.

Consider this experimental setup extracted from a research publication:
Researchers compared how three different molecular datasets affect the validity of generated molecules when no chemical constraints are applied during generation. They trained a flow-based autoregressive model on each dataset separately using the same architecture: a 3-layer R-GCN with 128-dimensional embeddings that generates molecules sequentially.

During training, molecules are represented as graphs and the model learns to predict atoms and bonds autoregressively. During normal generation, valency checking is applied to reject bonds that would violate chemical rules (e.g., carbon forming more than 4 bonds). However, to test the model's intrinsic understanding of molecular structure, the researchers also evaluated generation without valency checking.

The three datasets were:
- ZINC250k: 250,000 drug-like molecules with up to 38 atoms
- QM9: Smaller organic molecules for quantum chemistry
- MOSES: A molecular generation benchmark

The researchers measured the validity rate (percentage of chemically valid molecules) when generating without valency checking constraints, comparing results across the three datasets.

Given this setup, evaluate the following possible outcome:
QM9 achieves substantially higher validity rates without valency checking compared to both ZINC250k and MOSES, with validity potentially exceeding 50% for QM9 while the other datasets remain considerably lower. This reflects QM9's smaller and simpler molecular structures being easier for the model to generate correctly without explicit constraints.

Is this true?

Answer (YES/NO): NO